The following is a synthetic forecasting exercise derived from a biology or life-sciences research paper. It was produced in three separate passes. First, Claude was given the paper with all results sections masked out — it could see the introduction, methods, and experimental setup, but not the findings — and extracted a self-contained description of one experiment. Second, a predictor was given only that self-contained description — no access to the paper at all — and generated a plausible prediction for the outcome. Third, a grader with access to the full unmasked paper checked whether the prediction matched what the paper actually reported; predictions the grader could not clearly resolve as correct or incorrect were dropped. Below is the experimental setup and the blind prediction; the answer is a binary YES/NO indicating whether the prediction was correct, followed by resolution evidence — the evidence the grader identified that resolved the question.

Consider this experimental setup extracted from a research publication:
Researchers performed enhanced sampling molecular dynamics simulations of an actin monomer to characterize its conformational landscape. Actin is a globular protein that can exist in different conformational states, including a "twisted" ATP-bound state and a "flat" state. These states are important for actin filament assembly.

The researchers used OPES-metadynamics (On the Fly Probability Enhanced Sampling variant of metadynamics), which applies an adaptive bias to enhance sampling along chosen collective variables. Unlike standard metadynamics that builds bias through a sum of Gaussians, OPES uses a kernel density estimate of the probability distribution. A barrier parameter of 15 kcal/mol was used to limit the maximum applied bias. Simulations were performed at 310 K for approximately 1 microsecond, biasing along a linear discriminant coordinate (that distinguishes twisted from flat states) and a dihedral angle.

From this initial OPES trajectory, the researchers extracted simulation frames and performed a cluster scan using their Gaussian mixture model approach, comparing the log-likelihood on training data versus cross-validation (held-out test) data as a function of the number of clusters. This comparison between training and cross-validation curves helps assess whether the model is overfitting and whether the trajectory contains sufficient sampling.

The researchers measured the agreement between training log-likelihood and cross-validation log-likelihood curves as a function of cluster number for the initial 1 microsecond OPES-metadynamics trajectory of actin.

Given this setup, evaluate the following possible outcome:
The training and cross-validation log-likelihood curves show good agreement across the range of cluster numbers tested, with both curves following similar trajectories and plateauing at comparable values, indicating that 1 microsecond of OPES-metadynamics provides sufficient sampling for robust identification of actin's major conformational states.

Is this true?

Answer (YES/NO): NO